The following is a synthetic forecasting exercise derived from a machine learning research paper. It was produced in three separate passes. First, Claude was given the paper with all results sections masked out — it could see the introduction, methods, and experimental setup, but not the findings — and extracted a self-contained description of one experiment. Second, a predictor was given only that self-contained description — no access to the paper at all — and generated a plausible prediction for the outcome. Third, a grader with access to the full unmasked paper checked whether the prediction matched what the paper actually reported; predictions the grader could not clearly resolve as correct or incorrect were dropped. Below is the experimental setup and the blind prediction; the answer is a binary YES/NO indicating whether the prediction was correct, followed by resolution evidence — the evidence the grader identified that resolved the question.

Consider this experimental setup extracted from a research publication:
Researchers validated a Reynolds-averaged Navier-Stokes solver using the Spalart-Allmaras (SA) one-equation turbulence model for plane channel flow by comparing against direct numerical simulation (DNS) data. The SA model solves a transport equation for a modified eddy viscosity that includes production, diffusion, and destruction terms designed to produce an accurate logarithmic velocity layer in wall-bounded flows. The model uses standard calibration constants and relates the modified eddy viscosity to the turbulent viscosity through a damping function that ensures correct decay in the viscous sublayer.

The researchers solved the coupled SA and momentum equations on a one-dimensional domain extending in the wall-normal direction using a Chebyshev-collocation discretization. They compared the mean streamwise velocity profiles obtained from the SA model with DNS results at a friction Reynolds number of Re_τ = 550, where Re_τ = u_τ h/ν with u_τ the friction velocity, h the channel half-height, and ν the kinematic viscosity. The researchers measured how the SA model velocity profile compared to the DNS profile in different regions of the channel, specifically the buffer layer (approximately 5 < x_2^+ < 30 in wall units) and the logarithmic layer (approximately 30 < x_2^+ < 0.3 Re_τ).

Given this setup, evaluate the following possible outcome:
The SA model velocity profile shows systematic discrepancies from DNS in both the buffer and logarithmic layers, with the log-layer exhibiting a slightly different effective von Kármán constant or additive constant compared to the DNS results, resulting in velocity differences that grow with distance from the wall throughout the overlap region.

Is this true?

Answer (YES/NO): NO